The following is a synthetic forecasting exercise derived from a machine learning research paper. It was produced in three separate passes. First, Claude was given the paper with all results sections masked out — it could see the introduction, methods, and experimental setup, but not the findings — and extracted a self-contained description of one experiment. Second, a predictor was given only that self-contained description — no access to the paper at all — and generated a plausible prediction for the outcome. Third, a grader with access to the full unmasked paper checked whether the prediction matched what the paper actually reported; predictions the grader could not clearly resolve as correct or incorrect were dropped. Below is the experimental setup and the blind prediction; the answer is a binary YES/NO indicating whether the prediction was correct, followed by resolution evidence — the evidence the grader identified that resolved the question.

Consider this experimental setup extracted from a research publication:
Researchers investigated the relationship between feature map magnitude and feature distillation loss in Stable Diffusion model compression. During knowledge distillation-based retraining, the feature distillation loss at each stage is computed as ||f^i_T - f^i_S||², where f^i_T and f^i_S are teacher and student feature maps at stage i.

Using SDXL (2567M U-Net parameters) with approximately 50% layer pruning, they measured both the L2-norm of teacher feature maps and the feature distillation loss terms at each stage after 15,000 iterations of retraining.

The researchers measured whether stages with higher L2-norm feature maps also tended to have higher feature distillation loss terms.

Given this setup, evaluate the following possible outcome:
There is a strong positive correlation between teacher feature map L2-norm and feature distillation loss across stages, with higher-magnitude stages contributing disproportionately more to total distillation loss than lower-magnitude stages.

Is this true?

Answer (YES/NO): YES